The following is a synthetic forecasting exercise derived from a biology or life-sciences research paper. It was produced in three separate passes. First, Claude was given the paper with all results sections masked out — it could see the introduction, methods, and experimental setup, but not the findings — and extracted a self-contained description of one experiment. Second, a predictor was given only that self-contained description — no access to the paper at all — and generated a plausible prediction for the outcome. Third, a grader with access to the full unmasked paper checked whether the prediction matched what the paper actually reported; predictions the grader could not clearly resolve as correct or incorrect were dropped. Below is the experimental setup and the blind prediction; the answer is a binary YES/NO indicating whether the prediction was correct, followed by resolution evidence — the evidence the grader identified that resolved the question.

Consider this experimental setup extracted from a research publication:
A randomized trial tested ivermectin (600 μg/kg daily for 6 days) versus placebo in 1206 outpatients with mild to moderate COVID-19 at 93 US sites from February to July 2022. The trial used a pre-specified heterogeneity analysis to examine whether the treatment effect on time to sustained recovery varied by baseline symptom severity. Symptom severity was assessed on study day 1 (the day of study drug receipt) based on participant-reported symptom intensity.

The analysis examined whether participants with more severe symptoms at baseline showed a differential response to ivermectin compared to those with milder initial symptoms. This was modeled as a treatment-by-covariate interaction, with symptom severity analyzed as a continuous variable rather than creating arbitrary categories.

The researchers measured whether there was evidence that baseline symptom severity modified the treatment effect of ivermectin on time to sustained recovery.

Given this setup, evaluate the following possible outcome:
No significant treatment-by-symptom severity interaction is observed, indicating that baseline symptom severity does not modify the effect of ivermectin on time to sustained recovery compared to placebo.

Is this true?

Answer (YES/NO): YES